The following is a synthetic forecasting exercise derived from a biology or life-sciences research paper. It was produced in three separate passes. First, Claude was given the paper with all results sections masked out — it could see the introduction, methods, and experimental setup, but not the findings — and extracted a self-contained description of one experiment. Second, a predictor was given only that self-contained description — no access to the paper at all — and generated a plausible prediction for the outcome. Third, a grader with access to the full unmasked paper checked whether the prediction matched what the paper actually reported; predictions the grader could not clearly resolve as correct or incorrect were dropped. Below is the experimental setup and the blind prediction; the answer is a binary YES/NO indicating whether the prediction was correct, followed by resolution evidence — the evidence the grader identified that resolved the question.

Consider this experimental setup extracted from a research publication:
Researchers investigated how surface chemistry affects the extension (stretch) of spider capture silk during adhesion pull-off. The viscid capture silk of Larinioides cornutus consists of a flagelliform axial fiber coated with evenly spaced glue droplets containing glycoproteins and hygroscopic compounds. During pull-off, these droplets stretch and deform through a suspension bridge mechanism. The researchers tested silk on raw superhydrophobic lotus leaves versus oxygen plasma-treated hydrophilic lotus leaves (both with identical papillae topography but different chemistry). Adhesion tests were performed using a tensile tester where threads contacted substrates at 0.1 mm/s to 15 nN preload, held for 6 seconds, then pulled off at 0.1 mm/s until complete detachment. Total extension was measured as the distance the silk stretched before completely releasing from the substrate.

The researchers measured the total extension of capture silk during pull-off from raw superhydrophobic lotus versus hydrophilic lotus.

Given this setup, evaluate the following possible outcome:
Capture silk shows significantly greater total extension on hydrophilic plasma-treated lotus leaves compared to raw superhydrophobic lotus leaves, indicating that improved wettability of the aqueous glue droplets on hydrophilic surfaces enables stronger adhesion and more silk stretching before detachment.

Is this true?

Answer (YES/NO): NO